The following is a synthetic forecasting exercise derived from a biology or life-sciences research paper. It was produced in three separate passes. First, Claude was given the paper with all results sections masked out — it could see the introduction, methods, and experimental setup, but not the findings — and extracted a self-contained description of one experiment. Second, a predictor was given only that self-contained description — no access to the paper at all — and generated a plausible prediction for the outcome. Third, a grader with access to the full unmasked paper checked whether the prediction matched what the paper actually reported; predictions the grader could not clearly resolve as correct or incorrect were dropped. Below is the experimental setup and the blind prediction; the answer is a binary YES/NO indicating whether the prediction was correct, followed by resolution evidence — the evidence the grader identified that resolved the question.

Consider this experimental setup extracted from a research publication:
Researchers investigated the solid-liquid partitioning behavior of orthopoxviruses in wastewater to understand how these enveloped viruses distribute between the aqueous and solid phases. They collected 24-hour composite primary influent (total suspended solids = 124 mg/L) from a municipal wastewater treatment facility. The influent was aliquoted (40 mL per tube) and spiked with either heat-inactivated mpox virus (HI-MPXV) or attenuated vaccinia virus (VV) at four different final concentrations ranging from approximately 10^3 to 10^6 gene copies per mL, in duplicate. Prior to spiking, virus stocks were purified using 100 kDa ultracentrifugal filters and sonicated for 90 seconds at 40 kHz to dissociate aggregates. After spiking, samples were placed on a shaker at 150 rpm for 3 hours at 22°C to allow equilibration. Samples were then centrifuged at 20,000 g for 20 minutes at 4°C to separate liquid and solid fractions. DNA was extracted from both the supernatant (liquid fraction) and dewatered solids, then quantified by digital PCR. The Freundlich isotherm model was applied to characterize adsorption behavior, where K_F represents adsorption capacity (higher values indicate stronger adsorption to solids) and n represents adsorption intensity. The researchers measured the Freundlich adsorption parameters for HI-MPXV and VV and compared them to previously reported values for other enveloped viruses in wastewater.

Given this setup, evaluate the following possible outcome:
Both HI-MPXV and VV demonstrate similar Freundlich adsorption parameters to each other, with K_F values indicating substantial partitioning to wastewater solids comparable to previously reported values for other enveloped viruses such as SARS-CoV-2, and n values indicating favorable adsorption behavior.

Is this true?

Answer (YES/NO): NO